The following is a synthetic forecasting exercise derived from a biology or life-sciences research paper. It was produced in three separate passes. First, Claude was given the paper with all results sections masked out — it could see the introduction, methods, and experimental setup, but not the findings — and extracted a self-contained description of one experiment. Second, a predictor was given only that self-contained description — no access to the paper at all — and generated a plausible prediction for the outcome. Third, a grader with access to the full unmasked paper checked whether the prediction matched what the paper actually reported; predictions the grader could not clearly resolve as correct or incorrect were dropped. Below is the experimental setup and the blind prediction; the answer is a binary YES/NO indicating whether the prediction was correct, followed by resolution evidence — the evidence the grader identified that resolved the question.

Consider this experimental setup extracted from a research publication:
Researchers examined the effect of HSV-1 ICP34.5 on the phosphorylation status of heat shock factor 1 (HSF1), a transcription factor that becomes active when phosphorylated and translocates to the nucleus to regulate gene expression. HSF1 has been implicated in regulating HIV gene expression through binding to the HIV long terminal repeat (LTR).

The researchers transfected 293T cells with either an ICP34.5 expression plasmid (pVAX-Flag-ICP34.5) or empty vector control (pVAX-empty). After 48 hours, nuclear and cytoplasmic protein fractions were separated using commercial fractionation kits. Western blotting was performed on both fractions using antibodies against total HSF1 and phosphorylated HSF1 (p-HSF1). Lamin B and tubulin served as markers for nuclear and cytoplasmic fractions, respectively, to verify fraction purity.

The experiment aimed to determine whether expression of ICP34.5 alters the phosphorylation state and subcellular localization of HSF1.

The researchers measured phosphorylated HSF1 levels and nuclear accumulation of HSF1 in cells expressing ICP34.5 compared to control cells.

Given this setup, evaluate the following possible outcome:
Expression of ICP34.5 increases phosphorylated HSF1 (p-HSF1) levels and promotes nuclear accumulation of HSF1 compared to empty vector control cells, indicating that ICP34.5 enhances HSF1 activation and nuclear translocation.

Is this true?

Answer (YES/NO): NO